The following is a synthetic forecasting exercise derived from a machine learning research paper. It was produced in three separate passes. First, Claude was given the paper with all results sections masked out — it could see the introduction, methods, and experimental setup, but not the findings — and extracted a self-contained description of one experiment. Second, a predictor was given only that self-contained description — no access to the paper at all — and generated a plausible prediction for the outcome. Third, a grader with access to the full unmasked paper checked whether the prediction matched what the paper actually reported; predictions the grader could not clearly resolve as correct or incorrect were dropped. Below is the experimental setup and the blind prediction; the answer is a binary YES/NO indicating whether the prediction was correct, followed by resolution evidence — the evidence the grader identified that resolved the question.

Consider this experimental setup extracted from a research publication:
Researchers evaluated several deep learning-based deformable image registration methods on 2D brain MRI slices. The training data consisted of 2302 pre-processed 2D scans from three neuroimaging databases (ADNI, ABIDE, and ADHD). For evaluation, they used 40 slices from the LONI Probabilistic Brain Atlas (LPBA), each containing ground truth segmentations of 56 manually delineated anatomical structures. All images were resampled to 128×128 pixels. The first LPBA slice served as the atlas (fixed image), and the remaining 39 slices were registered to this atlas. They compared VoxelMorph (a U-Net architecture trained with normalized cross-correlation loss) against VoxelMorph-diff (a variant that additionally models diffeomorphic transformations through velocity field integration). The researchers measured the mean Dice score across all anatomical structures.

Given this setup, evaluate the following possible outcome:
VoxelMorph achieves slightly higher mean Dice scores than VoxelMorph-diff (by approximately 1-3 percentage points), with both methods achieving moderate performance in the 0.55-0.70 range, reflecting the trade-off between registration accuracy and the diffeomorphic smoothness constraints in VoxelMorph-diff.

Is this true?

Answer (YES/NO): NO